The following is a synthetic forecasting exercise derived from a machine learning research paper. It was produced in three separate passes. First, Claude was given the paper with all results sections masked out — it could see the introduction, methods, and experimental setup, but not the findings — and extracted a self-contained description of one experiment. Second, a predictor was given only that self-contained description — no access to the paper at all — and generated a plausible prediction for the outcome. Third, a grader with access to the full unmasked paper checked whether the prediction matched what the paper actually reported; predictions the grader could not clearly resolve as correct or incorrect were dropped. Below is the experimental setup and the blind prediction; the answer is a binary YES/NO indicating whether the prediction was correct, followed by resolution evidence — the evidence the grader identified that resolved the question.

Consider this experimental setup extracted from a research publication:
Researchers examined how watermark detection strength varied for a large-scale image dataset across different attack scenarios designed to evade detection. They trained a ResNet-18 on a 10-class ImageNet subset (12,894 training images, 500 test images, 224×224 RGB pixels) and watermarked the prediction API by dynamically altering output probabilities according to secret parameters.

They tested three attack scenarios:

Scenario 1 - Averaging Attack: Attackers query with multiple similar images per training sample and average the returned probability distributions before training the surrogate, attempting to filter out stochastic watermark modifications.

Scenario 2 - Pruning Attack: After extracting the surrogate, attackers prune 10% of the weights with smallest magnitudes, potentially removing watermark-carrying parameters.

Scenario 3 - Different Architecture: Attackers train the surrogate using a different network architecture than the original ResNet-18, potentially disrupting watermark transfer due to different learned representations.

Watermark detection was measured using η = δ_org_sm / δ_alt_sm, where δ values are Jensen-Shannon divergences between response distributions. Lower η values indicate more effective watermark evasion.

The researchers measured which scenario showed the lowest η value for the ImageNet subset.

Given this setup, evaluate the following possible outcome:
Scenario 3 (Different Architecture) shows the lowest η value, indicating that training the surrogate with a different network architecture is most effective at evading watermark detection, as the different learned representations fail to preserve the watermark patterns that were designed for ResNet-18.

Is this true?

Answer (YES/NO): NO